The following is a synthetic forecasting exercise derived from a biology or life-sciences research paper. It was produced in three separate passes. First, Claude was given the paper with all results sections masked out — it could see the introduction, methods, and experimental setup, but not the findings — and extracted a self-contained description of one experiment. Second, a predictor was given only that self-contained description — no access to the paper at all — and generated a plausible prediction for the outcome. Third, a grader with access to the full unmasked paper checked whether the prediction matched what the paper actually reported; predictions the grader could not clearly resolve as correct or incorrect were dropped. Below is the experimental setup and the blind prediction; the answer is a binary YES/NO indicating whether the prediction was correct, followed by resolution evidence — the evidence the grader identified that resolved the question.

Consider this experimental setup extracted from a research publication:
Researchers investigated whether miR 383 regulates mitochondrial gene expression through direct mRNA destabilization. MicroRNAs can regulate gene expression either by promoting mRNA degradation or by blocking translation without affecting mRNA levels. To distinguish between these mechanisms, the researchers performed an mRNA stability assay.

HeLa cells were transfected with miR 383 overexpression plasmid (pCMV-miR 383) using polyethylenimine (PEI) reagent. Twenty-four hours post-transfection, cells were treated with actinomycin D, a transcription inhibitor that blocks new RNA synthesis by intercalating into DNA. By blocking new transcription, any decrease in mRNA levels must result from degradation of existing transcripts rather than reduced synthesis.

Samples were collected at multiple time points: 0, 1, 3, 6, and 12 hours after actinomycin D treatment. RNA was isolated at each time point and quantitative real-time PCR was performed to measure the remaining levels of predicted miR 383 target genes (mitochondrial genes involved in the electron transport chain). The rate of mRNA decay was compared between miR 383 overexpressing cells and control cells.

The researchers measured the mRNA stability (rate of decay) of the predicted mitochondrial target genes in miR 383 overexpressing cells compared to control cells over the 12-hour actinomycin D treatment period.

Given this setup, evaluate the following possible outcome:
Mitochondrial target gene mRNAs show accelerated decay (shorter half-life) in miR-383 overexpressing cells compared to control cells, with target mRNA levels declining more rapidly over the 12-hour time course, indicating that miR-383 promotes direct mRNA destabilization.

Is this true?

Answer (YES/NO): YES